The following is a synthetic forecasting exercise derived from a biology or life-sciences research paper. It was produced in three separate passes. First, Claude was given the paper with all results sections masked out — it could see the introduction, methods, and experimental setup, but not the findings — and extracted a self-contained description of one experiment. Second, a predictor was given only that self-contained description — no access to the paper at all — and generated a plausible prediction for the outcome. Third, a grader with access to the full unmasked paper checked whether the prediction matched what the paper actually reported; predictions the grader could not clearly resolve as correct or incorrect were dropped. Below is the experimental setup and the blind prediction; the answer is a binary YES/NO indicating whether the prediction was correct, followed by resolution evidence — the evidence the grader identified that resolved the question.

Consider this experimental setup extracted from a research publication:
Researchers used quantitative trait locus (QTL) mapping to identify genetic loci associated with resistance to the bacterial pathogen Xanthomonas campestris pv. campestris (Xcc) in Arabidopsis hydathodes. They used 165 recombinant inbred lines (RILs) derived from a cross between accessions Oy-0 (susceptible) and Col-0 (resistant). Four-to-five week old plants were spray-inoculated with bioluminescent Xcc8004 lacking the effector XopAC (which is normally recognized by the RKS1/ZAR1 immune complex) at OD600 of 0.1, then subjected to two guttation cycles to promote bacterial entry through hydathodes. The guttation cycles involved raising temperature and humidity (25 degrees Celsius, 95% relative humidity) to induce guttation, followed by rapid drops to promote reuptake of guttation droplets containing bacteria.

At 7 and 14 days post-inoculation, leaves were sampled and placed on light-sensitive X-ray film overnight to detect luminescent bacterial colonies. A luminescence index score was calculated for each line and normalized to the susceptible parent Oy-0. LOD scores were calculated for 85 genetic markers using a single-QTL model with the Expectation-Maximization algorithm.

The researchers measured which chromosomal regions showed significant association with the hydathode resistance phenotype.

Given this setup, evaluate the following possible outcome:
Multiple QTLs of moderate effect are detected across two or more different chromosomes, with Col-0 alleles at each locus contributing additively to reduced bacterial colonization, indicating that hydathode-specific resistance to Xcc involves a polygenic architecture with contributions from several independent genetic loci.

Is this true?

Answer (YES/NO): NO